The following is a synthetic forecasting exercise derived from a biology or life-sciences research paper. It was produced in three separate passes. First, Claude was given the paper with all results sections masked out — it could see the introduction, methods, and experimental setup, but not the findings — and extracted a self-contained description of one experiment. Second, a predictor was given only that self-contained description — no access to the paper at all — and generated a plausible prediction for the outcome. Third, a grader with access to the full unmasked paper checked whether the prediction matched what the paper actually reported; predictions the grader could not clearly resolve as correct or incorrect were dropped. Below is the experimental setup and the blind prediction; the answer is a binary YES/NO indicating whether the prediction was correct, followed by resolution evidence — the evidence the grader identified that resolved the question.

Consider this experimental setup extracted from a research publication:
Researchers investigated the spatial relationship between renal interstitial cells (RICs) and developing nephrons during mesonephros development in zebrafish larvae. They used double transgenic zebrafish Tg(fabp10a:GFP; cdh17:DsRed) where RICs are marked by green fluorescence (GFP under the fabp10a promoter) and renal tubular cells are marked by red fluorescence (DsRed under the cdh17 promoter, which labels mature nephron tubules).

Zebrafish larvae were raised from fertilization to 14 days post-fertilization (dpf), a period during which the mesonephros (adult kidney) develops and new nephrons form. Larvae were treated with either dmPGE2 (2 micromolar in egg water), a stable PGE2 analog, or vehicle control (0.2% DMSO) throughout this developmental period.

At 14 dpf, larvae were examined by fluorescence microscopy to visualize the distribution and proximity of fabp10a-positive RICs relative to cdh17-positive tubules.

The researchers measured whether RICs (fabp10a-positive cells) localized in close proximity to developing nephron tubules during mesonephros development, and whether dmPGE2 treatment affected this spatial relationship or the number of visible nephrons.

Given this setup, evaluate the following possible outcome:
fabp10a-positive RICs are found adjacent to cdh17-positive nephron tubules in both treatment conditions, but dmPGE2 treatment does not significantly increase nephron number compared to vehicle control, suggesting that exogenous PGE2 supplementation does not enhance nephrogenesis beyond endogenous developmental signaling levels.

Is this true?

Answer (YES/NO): NO